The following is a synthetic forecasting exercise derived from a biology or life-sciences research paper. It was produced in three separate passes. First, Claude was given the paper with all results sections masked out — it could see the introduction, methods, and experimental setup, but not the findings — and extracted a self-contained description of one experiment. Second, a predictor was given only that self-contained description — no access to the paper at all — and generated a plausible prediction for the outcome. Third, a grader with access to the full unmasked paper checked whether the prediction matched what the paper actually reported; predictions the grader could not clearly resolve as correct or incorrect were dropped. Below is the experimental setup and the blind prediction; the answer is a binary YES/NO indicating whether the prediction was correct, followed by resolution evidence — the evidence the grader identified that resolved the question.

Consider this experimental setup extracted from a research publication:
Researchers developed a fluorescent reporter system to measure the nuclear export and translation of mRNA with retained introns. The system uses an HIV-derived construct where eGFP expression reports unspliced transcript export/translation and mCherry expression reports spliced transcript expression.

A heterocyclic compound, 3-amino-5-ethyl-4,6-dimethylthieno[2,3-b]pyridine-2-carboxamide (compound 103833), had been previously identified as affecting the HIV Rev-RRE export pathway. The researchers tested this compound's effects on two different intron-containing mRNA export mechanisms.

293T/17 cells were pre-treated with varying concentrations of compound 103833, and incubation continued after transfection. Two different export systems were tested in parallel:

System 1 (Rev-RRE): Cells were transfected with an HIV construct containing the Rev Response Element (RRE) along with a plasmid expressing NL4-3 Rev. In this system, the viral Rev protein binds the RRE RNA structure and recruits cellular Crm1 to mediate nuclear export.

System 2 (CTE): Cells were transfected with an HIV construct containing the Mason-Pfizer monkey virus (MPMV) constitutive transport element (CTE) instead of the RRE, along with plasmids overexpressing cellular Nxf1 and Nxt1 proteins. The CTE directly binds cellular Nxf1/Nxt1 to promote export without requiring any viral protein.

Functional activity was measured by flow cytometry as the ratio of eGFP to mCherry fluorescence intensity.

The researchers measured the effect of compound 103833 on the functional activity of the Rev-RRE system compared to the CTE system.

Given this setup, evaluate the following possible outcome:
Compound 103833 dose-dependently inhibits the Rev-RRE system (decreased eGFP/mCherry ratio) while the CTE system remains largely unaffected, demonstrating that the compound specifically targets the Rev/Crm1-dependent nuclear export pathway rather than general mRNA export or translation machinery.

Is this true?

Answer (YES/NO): YES